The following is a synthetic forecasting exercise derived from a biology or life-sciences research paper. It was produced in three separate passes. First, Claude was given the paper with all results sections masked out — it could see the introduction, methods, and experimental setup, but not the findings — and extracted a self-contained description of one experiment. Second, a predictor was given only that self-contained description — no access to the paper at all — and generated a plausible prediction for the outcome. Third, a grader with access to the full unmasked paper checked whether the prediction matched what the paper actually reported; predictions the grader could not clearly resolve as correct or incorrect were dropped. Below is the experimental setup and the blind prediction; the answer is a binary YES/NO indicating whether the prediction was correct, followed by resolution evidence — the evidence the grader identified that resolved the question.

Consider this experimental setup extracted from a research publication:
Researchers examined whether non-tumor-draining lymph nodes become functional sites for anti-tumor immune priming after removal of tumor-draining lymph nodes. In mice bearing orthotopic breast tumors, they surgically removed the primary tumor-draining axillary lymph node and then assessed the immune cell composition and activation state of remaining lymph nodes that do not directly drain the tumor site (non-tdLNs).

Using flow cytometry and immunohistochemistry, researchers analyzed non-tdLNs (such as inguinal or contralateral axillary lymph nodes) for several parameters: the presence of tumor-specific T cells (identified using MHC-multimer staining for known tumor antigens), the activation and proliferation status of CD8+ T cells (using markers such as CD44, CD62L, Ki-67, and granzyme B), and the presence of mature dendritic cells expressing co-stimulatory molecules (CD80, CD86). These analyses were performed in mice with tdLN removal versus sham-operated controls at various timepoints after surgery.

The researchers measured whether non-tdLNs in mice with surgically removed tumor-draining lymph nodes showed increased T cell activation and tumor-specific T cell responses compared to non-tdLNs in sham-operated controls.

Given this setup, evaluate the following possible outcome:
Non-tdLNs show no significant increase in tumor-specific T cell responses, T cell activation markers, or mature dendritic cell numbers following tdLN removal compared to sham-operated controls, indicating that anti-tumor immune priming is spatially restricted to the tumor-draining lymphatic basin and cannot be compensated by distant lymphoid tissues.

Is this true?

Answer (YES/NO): NO